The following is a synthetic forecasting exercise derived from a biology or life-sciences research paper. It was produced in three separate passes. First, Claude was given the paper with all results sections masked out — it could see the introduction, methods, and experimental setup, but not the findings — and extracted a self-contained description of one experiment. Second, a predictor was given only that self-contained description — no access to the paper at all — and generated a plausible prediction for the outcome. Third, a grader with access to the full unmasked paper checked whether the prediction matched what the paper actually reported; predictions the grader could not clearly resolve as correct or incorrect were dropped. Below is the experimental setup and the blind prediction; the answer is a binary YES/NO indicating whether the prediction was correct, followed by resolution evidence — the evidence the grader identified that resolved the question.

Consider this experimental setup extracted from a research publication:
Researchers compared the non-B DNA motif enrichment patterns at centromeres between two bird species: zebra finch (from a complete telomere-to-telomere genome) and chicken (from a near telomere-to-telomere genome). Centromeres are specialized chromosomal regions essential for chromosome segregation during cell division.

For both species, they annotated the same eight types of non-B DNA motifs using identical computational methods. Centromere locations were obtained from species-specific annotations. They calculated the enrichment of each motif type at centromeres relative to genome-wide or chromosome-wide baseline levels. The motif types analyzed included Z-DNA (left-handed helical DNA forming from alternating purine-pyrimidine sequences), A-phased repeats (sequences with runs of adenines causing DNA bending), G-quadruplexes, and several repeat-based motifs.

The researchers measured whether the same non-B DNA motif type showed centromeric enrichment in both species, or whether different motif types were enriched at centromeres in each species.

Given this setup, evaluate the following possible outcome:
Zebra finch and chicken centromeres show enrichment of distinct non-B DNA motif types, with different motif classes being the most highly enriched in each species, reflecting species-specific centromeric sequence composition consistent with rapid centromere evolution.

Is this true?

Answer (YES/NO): YES